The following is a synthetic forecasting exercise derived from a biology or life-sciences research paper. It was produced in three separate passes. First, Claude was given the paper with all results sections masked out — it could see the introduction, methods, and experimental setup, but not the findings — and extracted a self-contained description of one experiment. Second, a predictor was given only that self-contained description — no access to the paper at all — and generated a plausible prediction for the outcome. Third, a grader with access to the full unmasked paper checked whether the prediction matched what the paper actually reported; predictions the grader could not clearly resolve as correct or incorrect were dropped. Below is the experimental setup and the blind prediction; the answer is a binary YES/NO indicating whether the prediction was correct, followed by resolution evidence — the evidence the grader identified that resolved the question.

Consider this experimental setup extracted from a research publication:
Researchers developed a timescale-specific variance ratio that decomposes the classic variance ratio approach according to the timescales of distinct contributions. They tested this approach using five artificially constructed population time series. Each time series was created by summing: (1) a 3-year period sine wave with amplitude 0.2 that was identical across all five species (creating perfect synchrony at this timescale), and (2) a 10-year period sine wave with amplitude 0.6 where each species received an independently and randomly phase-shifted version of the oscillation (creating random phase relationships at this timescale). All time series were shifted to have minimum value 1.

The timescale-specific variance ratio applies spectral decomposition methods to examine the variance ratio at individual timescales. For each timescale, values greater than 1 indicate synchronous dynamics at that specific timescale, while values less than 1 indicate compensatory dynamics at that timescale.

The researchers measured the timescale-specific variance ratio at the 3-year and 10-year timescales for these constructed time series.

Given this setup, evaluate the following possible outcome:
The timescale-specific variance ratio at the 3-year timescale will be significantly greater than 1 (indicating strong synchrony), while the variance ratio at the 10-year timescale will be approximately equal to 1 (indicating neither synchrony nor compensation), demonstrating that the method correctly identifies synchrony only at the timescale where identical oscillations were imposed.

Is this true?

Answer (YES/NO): NO